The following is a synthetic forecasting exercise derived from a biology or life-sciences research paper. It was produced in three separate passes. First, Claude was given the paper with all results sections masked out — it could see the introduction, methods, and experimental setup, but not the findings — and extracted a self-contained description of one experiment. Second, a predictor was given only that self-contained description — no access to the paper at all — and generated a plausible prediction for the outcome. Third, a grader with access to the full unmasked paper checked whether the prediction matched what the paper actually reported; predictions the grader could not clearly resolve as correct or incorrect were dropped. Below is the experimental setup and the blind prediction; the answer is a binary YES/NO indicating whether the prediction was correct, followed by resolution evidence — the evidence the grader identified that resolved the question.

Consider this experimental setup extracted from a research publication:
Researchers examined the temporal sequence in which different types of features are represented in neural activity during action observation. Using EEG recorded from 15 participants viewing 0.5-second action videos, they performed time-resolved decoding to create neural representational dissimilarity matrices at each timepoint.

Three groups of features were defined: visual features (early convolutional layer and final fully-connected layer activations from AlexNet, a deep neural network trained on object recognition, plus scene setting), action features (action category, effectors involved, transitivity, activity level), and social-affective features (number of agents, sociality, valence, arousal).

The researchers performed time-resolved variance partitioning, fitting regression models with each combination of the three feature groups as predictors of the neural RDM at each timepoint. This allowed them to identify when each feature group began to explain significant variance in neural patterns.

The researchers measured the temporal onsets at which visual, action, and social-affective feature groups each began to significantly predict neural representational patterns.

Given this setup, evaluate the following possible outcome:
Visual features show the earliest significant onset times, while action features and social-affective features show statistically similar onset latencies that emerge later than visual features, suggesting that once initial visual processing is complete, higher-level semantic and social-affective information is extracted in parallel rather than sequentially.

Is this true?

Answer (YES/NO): NO